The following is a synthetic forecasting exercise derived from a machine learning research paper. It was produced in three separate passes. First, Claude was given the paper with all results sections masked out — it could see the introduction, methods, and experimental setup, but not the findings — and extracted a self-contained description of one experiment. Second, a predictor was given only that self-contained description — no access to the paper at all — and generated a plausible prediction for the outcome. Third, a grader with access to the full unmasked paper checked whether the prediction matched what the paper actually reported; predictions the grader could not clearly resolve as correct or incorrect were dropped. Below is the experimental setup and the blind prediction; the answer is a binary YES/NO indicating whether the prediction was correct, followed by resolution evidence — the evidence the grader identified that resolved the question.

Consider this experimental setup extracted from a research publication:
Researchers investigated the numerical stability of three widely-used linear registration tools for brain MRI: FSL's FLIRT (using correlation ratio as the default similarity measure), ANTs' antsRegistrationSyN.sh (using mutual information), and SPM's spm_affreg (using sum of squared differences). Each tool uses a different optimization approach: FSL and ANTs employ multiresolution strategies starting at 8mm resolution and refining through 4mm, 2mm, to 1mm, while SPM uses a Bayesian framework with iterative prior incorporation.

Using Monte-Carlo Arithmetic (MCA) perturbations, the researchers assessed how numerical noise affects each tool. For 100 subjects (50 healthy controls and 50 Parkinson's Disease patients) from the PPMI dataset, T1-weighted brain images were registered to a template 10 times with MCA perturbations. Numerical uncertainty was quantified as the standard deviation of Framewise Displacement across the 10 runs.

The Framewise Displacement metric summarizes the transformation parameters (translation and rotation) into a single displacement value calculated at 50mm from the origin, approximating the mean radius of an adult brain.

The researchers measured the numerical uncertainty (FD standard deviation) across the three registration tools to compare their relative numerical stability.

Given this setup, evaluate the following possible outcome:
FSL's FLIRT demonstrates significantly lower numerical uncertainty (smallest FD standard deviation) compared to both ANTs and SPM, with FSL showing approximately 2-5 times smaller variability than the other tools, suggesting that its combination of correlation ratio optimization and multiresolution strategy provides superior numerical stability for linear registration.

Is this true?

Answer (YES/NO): NO